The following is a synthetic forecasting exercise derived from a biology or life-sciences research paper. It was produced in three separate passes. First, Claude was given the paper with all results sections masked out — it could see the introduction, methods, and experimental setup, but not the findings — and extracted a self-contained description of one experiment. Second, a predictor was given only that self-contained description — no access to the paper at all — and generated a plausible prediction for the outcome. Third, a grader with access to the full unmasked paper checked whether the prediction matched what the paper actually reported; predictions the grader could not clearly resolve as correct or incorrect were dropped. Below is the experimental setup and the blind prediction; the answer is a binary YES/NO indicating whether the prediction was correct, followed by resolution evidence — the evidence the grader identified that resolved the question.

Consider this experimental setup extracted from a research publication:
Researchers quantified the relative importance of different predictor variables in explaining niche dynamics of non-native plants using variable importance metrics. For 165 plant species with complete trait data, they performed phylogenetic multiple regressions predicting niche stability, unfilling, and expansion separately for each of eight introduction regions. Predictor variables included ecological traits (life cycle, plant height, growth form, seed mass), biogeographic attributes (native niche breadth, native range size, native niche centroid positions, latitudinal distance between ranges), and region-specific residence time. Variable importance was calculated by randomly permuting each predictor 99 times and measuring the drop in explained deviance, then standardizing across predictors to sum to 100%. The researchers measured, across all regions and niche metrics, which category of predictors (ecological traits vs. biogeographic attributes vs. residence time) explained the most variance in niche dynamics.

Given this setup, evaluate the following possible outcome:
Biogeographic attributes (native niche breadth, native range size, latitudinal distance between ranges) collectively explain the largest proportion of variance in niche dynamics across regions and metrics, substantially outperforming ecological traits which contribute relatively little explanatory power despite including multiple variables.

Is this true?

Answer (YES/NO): NO